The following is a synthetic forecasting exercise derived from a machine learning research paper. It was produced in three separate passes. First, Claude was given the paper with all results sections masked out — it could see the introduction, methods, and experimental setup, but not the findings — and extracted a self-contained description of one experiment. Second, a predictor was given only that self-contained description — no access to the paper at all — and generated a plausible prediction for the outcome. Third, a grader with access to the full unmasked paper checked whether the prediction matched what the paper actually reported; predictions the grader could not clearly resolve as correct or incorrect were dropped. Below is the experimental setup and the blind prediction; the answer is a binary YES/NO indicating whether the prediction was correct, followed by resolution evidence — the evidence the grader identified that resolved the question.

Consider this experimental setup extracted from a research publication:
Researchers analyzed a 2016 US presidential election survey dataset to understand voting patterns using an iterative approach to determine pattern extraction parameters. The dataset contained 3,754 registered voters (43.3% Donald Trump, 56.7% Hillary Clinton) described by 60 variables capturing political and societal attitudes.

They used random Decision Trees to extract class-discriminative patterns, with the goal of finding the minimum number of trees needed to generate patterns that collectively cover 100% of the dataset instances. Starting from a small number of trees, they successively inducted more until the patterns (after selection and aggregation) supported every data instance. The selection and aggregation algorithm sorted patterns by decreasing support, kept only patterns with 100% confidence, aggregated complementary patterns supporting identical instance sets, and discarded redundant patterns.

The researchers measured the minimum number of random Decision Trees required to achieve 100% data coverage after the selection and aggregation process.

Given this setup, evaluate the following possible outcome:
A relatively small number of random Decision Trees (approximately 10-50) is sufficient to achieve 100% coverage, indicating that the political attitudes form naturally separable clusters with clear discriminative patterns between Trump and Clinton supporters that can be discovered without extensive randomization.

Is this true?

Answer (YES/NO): NO